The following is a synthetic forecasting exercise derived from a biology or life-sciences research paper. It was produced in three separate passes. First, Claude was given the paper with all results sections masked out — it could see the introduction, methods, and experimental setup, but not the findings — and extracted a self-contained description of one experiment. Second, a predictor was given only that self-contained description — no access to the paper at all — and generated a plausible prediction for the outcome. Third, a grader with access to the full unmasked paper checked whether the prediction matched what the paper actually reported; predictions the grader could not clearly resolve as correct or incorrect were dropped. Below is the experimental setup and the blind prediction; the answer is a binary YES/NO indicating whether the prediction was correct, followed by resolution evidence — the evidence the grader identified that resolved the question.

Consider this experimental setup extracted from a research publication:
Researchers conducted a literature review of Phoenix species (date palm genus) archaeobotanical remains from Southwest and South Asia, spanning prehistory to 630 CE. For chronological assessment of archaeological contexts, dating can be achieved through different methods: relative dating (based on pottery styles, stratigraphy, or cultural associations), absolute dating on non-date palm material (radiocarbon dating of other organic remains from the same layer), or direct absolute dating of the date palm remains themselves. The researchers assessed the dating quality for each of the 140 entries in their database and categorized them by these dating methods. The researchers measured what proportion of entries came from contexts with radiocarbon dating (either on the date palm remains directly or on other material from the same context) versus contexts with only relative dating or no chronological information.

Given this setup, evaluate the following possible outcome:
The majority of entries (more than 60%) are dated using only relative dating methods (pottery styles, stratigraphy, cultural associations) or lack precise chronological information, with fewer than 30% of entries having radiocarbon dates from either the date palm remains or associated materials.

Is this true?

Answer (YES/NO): NO